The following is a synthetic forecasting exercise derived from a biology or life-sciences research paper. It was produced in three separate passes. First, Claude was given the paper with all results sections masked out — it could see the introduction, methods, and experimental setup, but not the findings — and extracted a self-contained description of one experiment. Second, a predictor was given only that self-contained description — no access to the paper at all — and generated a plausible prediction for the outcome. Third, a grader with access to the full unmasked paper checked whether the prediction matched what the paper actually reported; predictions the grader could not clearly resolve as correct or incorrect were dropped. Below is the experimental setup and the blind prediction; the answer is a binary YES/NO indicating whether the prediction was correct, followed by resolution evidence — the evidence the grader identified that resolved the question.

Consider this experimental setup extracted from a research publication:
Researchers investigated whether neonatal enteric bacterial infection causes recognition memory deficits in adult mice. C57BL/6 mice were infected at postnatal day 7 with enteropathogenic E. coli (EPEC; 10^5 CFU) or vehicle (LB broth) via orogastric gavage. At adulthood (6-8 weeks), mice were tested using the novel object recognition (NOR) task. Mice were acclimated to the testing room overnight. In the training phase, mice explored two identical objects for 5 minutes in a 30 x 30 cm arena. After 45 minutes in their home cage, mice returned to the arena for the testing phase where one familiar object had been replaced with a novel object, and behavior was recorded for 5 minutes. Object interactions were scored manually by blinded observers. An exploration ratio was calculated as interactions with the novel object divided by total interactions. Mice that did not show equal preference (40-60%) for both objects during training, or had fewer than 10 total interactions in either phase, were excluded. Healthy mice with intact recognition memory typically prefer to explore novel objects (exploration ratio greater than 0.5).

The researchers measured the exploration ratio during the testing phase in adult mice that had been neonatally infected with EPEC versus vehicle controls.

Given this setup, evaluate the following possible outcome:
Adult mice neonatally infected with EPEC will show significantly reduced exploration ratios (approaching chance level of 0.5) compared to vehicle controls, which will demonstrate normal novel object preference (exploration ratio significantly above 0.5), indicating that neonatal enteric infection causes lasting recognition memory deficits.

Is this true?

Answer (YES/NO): YES